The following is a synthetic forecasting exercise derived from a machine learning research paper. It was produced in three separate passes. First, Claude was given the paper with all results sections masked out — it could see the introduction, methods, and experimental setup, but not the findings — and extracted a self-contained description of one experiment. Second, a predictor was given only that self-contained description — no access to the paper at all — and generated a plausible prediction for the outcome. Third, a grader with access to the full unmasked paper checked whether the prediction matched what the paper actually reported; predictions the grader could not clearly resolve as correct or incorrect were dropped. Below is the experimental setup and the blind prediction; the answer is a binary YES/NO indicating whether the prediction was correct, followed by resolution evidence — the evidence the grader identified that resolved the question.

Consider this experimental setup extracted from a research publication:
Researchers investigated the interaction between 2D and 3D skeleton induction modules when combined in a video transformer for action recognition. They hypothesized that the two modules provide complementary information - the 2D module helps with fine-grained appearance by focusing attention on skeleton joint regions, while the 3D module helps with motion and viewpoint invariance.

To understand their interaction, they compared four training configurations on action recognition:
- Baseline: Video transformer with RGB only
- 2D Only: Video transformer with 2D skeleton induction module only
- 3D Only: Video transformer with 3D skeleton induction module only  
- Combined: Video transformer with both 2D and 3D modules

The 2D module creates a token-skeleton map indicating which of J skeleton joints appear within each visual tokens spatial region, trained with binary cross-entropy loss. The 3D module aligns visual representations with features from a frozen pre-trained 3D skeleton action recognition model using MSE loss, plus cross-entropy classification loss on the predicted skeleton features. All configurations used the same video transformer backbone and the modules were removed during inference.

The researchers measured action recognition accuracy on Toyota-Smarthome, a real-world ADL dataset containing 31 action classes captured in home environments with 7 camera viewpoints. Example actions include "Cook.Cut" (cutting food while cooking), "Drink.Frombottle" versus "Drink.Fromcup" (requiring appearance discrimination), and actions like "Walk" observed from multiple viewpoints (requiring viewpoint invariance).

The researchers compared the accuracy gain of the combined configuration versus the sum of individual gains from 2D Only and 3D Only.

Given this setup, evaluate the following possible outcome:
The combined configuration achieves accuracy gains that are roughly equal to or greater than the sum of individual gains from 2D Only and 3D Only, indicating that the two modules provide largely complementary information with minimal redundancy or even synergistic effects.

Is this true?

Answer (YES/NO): NO